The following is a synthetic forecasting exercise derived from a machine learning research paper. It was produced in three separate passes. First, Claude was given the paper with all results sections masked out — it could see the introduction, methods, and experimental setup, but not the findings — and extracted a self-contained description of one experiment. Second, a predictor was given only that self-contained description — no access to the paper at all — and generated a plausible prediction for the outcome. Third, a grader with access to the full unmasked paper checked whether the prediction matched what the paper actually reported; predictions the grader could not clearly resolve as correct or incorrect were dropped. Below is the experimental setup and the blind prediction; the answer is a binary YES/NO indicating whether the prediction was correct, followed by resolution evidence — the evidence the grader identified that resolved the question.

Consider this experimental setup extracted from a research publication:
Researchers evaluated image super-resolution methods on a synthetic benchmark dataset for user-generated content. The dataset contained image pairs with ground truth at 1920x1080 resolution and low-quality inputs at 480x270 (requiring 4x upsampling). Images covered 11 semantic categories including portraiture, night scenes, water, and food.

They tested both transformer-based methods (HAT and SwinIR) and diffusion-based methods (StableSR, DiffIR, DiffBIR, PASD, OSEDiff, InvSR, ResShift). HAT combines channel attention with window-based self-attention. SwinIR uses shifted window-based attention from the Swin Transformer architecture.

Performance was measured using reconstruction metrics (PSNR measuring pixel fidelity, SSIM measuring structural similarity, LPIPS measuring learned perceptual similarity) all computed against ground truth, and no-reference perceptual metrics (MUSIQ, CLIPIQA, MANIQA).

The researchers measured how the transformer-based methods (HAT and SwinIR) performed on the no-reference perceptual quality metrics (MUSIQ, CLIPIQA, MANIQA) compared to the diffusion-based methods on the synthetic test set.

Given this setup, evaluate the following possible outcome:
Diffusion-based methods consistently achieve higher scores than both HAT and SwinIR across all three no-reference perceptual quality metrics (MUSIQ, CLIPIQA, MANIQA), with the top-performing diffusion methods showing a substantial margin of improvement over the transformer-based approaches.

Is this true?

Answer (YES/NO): NO